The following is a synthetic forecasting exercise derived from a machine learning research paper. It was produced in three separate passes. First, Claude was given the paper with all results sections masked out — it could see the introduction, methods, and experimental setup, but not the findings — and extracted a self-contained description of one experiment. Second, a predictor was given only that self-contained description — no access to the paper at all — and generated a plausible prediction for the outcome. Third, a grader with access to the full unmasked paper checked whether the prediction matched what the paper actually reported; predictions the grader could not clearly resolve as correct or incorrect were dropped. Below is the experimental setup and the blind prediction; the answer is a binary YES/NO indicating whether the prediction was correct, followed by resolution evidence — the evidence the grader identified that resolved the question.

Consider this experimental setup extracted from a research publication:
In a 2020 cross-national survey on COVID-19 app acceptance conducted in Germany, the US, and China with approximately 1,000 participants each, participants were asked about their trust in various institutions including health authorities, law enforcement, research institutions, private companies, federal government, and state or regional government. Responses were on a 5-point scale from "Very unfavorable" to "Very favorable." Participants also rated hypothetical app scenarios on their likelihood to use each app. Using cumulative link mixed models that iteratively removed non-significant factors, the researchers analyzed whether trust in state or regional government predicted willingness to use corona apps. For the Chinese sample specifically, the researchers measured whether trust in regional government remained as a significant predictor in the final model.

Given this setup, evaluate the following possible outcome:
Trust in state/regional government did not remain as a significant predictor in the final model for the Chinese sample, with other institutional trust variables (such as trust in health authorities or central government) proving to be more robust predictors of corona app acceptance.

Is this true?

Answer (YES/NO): NO